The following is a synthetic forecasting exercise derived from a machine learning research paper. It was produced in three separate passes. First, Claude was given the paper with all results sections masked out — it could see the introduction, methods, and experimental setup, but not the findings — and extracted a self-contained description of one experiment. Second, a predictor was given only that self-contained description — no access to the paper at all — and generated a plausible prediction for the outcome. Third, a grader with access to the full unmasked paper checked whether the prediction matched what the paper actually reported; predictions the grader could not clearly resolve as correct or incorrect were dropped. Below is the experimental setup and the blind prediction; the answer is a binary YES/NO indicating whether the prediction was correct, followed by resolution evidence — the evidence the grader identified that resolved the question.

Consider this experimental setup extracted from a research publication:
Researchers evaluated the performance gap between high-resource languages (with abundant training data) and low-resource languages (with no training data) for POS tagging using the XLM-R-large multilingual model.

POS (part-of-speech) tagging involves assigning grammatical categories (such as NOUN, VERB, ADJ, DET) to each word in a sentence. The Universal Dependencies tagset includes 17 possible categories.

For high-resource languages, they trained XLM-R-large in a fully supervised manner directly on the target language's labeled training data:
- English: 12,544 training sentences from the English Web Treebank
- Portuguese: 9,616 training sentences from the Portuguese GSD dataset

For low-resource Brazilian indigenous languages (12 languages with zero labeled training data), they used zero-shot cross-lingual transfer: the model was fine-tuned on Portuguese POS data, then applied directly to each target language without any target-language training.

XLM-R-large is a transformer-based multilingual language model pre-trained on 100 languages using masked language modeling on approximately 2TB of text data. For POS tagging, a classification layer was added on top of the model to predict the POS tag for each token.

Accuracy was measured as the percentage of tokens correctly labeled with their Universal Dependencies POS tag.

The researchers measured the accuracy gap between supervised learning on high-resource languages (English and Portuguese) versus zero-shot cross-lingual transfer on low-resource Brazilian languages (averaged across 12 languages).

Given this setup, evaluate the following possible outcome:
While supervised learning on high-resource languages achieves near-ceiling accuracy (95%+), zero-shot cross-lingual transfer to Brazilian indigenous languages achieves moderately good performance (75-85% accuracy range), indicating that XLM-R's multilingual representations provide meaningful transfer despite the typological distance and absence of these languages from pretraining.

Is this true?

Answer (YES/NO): NO